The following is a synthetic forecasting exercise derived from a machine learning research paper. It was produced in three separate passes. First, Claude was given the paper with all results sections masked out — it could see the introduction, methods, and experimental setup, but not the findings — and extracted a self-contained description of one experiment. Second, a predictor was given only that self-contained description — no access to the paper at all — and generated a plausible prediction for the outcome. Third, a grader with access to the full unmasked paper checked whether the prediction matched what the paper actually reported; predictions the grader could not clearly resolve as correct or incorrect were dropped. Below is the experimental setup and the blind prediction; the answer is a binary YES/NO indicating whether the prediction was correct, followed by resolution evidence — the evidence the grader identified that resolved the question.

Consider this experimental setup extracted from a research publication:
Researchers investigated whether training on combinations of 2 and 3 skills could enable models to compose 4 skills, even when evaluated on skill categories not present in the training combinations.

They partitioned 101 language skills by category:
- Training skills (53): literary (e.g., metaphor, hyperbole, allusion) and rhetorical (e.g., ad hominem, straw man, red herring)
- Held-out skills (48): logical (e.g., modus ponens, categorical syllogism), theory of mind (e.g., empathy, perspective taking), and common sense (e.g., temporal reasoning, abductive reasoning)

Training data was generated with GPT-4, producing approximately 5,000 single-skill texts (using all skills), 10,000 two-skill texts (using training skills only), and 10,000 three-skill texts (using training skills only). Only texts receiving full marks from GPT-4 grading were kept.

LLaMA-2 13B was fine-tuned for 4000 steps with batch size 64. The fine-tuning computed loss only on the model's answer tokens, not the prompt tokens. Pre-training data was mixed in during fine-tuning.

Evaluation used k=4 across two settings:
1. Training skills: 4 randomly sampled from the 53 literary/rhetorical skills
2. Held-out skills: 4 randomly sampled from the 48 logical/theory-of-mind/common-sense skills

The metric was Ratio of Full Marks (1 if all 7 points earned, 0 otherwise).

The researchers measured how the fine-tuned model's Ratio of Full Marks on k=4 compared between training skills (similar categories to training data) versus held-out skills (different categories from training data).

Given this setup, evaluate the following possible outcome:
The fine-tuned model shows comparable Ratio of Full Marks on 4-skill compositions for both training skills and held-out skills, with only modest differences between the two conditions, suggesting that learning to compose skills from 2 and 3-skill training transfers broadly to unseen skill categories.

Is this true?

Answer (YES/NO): NO